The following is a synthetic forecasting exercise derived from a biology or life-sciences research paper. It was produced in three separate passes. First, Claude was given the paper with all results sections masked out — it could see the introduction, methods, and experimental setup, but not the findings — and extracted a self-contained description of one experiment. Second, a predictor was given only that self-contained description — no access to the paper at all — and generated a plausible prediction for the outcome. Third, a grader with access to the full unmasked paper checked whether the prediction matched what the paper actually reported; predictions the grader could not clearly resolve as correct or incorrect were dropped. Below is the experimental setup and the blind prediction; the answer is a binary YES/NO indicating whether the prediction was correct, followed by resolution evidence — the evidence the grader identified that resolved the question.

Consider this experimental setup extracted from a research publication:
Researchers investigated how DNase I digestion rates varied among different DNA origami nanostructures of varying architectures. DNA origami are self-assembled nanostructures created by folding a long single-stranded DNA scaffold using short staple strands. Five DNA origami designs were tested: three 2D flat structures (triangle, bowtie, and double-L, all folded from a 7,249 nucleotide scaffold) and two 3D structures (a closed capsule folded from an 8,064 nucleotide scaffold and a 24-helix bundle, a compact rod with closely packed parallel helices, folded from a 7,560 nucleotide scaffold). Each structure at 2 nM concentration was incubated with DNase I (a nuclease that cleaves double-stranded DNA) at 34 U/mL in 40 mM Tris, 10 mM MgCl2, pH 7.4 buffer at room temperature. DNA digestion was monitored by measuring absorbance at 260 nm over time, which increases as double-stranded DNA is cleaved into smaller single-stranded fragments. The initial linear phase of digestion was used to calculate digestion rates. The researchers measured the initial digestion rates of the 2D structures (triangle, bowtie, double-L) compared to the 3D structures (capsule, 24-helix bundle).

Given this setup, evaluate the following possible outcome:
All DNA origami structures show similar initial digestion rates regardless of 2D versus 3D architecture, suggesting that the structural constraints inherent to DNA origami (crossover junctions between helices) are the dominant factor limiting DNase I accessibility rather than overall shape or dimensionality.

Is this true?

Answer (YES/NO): NO